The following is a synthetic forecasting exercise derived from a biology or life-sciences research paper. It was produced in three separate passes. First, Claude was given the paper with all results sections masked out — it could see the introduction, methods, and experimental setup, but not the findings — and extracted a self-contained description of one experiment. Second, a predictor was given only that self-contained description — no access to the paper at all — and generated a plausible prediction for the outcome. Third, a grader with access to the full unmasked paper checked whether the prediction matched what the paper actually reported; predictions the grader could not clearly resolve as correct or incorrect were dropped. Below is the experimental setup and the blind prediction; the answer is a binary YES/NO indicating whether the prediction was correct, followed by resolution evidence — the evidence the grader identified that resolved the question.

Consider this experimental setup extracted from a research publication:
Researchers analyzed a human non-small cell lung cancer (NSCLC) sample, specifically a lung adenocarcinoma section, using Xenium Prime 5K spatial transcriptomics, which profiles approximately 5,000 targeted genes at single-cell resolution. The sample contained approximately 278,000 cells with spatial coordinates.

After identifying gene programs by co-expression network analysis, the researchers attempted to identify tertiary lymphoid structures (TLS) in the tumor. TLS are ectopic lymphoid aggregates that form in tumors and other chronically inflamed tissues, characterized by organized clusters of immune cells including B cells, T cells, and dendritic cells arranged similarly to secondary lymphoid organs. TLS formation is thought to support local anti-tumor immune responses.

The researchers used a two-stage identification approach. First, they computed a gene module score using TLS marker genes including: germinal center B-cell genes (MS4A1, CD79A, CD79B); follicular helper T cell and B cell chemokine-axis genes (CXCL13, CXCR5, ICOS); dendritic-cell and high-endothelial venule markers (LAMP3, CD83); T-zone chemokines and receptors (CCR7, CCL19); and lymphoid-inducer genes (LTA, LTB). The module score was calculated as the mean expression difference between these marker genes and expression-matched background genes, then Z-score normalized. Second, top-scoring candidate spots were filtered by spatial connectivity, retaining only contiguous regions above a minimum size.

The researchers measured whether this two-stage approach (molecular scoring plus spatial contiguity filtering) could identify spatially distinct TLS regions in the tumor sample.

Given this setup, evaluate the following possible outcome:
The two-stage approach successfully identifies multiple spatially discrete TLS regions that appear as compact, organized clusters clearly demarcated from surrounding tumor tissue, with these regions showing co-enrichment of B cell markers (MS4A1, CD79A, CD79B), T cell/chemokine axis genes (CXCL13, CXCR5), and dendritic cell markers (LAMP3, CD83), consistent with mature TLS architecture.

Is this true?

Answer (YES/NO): YES